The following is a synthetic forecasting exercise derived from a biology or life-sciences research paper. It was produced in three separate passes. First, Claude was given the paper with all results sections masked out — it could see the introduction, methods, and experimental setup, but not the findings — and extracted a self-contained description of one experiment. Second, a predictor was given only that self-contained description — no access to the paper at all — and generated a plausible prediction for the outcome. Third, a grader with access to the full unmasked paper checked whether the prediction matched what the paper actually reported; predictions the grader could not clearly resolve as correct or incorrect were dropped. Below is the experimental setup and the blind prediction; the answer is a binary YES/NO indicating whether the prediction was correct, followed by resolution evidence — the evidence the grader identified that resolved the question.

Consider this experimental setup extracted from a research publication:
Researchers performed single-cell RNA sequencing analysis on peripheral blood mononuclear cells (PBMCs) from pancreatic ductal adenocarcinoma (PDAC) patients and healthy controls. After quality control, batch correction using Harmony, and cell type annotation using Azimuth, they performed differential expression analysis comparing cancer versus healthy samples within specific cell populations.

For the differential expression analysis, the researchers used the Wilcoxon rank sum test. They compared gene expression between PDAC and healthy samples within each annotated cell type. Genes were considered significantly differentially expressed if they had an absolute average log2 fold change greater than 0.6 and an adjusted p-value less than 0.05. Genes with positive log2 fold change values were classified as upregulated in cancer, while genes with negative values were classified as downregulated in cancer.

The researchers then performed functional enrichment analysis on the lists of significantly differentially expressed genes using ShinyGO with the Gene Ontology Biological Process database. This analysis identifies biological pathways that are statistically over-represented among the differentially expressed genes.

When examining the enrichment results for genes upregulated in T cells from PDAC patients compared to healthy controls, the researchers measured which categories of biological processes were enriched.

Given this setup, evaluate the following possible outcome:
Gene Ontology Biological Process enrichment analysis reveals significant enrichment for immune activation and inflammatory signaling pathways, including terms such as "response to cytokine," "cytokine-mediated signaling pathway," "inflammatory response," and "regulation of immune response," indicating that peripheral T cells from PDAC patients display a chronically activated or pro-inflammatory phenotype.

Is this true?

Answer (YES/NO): NO